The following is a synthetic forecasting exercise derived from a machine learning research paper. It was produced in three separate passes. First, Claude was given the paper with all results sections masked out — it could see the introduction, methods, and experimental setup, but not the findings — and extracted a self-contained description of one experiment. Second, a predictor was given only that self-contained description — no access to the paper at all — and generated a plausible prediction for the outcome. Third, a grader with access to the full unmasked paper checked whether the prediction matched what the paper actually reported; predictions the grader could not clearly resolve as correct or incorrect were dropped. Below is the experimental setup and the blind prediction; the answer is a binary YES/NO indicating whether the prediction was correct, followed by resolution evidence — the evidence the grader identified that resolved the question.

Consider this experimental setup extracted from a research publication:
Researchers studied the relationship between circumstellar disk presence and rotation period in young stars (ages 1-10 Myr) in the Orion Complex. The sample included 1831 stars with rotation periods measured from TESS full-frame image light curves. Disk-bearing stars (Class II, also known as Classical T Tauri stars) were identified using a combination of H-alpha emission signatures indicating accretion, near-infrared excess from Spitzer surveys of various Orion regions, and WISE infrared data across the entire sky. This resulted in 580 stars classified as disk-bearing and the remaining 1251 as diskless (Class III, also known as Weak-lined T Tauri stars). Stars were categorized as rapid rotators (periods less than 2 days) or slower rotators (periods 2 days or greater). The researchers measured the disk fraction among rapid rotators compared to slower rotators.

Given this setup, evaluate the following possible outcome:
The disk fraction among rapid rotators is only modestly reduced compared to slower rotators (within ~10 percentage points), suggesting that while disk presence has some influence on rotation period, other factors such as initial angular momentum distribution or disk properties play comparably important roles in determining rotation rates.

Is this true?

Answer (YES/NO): NO